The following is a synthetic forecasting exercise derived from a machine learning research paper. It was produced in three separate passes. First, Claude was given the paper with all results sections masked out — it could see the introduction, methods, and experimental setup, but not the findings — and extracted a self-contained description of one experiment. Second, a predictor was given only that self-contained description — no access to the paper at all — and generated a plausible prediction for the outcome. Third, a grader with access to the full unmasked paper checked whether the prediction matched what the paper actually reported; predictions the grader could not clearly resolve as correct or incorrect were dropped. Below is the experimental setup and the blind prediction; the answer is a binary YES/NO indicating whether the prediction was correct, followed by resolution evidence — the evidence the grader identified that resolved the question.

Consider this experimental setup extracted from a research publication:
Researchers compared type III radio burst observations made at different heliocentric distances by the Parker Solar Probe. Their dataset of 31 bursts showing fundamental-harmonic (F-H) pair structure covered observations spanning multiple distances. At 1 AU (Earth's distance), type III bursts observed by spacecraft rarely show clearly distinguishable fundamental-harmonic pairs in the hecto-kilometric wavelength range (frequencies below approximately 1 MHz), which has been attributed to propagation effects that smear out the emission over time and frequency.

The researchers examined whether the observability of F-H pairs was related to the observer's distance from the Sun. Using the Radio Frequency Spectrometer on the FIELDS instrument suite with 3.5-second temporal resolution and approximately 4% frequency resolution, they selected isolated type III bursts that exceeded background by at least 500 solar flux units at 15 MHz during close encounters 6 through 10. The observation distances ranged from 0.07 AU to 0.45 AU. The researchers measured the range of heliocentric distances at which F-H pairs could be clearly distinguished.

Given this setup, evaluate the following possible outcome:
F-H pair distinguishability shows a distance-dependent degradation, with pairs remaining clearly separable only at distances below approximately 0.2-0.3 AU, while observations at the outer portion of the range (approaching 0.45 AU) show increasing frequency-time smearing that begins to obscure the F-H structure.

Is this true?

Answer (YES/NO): NO